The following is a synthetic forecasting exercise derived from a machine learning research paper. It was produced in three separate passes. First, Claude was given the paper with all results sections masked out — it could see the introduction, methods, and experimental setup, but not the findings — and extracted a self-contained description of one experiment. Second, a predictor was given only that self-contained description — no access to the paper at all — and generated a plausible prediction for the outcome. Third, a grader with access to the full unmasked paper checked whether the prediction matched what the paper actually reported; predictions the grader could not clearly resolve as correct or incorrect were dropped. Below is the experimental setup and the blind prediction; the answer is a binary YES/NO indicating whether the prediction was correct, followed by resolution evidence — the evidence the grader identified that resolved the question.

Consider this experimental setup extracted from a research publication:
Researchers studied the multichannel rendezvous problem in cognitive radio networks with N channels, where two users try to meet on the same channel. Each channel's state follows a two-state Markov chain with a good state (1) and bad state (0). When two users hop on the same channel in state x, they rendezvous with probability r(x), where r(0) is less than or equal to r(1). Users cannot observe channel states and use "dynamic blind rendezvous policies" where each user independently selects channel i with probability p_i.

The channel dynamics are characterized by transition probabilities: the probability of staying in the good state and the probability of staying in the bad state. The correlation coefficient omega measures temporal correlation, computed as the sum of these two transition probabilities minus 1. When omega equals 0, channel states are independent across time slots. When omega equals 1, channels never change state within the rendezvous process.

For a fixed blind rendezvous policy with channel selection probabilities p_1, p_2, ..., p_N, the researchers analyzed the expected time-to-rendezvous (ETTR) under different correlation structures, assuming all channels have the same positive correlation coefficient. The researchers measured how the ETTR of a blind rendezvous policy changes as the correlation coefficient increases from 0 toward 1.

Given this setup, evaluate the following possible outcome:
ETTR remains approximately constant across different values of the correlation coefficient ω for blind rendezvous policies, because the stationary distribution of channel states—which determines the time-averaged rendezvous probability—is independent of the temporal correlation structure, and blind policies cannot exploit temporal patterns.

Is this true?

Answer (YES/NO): NO